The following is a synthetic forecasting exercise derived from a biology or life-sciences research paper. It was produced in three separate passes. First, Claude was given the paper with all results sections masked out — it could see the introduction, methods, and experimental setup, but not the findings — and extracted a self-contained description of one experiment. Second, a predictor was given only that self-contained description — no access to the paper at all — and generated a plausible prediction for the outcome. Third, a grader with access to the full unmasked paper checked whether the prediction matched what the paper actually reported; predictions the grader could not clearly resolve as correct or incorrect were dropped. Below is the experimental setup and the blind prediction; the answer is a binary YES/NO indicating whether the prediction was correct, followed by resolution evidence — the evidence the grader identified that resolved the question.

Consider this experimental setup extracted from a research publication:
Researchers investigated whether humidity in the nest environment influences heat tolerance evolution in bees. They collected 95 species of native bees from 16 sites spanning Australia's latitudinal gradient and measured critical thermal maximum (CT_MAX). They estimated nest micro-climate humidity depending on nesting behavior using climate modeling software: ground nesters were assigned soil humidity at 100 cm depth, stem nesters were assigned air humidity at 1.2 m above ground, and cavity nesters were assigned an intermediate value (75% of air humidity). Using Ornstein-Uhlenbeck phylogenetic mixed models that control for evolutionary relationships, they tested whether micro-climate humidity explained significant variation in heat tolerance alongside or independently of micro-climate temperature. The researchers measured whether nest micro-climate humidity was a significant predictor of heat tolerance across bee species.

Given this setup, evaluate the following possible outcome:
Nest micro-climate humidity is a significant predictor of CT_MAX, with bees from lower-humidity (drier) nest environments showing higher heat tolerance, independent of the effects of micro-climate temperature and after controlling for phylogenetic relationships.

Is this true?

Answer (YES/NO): NO